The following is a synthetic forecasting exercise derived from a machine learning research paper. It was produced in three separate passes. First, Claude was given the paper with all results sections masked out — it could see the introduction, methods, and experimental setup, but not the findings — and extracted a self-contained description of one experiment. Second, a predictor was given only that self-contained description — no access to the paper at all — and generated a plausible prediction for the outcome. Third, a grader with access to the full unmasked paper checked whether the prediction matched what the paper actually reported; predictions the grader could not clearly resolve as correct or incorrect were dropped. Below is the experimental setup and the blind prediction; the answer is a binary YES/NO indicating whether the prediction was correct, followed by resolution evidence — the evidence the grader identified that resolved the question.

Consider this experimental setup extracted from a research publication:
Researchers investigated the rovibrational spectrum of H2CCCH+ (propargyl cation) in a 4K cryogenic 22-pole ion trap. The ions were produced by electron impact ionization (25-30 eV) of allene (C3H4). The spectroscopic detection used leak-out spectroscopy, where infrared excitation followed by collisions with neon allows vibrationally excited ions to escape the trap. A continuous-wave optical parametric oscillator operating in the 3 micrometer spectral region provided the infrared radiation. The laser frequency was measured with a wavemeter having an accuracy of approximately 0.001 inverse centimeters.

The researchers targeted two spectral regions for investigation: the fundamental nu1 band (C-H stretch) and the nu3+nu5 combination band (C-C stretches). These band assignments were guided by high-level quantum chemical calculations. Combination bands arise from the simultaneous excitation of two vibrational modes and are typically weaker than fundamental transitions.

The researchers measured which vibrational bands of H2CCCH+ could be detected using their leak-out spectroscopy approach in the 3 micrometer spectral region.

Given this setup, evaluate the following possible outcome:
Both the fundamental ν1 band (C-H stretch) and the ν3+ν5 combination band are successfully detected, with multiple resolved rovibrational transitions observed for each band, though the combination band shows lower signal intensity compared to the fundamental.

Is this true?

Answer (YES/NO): NO